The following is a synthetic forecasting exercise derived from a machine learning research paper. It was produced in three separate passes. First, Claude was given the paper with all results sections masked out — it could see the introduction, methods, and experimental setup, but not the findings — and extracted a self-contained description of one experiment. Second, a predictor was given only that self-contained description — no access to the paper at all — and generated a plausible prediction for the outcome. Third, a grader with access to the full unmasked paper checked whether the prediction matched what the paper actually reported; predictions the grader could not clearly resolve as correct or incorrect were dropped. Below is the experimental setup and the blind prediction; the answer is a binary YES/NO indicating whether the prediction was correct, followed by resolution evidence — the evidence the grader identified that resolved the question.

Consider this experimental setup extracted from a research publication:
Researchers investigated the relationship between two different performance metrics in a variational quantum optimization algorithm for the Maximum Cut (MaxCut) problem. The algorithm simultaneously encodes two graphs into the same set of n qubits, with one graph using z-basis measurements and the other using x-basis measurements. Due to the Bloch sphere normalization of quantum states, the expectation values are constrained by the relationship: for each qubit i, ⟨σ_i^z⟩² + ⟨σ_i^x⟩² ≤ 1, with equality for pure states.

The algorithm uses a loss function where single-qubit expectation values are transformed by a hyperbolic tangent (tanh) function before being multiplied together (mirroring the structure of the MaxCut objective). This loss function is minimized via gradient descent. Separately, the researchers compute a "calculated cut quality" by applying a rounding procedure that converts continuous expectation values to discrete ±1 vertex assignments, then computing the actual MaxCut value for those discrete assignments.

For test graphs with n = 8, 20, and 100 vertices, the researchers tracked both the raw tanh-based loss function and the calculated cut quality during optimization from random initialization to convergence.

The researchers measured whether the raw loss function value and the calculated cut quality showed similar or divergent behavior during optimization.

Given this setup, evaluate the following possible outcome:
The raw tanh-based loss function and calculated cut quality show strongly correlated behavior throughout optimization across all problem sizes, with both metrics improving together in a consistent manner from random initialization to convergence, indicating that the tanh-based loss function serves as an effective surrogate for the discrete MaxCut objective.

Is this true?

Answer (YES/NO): NO